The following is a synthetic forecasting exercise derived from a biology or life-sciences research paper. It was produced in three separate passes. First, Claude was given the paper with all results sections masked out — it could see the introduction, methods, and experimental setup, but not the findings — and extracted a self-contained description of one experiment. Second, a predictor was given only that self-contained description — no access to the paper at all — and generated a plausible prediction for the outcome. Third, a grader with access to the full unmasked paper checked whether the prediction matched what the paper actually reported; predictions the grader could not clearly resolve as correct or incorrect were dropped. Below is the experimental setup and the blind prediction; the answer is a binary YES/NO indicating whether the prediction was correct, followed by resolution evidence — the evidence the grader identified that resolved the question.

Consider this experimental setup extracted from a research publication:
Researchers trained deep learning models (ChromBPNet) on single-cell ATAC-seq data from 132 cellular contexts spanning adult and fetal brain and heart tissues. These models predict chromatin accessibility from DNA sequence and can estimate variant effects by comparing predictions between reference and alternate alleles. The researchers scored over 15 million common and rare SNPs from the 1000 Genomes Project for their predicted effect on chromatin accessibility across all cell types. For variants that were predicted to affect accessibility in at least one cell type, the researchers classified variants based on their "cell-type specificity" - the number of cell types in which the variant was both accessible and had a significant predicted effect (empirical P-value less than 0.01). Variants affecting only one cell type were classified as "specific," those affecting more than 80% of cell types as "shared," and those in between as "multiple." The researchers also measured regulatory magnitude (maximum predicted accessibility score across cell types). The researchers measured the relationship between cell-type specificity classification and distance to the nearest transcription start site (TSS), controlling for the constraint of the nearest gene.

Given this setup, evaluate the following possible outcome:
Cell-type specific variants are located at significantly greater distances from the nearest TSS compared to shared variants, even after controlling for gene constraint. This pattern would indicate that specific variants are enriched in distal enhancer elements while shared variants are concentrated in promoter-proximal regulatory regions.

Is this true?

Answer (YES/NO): YES